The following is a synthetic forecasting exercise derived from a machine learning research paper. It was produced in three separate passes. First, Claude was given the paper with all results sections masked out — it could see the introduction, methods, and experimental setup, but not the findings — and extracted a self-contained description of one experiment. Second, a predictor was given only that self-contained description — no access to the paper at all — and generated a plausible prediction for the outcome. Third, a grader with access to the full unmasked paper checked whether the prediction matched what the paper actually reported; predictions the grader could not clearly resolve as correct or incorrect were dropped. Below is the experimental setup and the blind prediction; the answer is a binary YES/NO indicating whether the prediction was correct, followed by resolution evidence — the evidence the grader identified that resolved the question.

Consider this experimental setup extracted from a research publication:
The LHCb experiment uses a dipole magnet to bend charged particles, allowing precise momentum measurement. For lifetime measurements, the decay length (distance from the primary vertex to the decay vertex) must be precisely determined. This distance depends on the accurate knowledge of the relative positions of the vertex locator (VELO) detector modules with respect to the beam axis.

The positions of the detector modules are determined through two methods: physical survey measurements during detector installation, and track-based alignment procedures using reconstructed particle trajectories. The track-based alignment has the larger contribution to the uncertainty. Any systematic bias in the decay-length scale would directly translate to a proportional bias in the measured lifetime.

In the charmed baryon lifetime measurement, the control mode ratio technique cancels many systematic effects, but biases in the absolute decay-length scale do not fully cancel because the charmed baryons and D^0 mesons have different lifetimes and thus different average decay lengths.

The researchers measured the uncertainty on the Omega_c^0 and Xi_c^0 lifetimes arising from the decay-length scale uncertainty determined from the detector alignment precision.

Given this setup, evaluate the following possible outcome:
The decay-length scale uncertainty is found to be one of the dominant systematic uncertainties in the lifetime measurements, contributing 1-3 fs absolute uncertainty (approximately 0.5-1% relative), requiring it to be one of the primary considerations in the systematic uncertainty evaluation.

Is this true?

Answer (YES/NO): NO